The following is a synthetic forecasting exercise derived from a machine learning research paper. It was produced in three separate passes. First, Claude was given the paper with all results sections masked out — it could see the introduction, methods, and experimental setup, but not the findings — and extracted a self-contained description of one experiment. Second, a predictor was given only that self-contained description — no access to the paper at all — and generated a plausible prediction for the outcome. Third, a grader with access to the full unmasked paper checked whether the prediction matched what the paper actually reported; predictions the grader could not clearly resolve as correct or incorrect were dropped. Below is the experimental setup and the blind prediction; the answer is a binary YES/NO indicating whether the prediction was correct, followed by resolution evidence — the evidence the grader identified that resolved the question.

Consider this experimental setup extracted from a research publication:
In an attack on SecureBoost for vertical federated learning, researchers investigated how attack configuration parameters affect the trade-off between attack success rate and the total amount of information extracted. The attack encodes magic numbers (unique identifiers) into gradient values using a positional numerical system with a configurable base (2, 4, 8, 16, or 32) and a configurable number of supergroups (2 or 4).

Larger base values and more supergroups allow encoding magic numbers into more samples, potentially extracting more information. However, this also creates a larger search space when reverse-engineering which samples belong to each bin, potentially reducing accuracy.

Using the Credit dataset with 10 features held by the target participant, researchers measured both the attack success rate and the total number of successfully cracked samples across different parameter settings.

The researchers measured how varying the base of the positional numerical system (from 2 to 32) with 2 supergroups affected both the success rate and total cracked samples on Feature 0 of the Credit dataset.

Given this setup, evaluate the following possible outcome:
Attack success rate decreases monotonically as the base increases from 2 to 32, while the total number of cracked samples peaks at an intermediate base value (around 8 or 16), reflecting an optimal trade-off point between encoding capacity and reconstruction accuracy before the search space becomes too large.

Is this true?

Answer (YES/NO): NO